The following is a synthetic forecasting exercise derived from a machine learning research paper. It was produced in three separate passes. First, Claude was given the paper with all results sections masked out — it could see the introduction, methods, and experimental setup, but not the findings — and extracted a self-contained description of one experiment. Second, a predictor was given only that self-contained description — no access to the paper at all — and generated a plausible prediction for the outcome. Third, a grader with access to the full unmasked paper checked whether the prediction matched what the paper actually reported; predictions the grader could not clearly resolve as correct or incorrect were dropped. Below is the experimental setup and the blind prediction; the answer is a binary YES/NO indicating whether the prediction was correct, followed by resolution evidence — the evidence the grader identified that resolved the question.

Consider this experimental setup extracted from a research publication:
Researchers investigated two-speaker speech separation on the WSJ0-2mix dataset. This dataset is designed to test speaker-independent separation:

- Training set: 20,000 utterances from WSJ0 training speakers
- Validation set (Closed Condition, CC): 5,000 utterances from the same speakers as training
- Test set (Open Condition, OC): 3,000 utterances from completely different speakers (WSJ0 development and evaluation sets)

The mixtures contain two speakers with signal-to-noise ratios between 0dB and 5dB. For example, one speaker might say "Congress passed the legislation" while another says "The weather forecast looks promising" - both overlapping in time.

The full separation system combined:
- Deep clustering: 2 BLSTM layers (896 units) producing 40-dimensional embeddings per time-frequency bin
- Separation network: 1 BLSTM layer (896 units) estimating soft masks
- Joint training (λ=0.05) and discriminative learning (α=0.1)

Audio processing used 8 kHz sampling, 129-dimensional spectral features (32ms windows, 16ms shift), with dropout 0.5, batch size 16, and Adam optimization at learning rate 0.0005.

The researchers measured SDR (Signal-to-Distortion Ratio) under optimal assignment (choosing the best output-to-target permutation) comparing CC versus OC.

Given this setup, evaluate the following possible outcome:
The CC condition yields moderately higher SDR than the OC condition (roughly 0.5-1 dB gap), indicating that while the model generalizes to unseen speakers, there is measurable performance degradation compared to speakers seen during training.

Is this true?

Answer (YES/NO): NO